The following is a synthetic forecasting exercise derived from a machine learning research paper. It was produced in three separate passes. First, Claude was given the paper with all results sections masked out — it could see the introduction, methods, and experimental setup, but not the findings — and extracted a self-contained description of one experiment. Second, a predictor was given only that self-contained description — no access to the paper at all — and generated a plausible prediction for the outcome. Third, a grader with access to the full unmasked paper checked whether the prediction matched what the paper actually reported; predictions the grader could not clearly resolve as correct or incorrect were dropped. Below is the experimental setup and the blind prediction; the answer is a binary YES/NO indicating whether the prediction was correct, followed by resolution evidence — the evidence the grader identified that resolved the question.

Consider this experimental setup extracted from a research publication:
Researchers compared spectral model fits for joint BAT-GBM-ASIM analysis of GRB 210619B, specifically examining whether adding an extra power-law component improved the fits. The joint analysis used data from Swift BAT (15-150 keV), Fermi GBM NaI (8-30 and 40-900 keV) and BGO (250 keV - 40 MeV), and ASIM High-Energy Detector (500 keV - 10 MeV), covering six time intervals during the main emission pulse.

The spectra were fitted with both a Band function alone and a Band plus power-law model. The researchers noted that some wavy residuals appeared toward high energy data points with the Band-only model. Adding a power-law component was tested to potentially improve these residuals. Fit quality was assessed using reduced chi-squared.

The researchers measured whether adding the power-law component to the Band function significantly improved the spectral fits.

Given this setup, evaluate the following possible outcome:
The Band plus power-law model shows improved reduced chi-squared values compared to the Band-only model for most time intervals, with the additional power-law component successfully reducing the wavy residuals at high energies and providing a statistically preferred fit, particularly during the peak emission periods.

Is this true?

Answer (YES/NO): NO